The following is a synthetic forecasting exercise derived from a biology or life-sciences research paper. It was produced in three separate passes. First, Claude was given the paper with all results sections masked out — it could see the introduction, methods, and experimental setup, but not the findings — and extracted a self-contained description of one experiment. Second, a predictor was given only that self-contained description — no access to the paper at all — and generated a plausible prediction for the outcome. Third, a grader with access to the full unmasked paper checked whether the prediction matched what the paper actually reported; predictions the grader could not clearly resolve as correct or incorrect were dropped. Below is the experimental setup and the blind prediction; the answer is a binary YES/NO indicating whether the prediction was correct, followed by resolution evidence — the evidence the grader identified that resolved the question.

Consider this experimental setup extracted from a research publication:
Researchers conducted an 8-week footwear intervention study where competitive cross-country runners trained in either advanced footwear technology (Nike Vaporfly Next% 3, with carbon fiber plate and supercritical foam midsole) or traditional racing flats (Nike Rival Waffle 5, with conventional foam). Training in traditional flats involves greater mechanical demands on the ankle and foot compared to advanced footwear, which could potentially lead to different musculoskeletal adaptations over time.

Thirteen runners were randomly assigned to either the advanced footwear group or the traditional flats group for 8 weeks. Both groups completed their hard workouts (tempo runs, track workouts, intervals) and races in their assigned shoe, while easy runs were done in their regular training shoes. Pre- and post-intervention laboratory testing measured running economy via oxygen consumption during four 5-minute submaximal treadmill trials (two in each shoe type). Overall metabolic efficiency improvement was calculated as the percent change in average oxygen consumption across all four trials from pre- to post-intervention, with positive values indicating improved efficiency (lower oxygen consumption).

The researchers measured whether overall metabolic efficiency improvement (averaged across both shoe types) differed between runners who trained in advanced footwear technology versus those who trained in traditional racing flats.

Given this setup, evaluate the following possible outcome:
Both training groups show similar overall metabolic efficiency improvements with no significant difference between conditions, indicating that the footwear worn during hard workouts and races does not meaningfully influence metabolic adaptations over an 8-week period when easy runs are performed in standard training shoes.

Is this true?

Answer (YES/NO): YES